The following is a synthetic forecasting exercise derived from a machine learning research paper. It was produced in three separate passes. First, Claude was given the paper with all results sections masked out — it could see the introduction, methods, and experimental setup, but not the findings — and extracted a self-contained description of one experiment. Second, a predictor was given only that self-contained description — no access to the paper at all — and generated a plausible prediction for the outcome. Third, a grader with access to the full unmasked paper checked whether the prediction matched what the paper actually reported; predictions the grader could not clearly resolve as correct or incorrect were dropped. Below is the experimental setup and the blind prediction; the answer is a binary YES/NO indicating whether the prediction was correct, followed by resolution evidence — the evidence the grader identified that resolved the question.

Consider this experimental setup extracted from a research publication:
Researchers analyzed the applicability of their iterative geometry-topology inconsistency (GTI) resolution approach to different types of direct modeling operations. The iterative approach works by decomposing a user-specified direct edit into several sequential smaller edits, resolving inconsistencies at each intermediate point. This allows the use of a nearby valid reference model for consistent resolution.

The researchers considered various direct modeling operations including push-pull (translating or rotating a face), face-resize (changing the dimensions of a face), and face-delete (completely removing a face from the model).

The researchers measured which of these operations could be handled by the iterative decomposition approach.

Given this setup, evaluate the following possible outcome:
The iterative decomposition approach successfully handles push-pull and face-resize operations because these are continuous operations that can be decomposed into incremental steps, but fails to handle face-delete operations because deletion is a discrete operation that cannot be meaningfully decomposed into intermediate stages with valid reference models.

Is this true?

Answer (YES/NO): YES